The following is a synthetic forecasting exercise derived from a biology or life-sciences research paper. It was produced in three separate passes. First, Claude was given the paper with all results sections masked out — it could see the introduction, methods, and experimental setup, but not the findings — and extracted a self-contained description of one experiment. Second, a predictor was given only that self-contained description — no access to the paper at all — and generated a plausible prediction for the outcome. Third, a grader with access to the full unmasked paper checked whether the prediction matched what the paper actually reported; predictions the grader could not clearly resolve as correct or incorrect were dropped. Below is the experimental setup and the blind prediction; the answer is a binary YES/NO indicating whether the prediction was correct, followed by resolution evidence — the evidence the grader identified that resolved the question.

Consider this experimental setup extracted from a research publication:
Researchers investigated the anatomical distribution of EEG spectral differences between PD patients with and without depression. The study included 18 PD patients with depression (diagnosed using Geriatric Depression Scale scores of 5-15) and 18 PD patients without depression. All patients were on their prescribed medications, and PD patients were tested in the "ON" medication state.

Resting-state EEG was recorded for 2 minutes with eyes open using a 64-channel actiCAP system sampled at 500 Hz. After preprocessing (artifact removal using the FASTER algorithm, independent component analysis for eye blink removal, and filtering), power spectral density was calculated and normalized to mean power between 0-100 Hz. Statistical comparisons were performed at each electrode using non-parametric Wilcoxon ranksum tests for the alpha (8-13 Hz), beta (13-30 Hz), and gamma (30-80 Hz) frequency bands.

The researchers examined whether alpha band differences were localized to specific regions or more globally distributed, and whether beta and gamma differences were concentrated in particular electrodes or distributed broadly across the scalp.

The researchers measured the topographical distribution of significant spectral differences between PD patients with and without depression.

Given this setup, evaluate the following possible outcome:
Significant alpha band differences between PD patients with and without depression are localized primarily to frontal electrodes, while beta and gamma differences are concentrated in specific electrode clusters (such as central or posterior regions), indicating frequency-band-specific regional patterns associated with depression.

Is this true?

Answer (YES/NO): NO